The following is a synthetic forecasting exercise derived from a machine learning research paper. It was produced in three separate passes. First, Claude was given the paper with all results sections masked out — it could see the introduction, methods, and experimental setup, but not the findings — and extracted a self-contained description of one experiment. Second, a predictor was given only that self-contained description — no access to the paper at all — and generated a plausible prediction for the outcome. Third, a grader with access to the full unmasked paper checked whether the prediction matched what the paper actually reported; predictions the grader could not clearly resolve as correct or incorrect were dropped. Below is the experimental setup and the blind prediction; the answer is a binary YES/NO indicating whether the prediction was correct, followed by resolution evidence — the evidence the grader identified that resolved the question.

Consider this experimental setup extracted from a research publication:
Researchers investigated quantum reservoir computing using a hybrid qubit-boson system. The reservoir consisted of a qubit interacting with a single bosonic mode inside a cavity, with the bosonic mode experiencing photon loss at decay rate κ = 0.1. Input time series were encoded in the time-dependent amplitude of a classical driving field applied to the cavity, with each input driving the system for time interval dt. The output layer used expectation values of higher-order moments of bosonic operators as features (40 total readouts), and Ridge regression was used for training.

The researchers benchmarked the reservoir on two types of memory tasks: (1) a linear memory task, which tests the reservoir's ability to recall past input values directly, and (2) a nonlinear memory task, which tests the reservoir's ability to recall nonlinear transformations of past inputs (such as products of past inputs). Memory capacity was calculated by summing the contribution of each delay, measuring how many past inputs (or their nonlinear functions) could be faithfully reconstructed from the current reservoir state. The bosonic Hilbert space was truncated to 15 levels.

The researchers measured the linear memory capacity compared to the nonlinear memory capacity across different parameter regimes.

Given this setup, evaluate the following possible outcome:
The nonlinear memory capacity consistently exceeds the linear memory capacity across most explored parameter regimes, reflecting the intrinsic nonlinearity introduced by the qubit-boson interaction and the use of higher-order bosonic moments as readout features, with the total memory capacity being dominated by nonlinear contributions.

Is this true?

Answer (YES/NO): YES